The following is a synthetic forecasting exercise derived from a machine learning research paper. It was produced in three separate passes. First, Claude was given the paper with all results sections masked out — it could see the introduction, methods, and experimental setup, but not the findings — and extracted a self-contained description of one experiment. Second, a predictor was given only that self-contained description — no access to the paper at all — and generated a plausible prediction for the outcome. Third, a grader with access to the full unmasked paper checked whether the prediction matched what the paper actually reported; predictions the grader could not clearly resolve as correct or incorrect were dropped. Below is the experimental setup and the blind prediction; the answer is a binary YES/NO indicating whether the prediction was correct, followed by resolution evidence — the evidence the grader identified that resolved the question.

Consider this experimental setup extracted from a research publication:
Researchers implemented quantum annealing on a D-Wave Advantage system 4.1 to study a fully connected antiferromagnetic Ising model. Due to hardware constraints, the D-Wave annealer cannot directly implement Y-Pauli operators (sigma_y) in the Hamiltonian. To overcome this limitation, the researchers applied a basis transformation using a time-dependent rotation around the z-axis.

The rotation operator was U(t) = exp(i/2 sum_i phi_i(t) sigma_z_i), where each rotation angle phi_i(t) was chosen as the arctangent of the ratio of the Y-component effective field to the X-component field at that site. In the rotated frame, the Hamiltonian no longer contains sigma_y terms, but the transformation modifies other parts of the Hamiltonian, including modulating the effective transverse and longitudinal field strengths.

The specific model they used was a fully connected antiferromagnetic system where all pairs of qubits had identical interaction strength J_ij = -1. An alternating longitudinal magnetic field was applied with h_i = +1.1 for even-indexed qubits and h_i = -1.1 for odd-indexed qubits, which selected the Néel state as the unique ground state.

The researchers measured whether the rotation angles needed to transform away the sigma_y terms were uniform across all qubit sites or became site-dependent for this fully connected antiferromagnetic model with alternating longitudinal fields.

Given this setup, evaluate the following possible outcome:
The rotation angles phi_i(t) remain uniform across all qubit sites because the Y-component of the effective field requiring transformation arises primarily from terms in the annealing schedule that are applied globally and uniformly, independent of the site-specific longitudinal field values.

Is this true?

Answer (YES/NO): YES